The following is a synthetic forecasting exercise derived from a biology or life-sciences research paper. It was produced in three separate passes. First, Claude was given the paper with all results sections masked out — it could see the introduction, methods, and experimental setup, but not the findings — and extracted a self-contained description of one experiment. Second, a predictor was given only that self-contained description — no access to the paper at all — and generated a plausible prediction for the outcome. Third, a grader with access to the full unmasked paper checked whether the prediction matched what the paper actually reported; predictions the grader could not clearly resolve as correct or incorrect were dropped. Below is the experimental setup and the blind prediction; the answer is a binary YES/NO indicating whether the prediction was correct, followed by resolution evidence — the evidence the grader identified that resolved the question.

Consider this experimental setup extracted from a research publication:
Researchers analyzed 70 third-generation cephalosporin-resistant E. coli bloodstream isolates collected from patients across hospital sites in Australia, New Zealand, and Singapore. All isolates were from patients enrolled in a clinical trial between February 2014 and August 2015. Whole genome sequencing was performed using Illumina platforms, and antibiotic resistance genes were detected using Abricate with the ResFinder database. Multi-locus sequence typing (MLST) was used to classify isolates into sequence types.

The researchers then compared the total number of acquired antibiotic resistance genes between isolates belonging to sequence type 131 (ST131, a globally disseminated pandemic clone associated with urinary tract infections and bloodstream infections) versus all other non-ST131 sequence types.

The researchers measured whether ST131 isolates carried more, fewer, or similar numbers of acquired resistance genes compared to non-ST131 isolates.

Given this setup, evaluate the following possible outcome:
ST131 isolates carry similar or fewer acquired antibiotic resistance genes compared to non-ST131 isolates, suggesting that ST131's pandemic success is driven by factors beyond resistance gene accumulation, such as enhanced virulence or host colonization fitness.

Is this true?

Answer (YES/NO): NO